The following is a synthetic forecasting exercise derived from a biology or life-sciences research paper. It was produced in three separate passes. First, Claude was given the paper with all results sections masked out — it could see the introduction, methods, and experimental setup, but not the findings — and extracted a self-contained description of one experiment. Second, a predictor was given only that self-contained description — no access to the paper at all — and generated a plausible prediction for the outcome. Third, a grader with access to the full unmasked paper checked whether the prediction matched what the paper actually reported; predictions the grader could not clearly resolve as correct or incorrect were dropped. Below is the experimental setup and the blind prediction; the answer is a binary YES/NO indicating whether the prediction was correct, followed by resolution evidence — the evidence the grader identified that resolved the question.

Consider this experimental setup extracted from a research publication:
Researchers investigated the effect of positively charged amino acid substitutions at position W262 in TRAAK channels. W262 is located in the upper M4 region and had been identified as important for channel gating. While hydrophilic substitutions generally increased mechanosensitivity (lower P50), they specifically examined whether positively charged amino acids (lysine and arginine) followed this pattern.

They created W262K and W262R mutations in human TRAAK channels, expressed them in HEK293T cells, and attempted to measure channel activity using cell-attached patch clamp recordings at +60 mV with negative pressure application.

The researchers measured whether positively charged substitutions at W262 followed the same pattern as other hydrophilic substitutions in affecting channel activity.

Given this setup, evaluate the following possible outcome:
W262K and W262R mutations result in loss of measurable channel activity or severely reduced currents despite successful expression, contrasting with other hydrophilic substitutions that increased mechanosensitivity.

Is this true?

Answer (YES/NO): YES